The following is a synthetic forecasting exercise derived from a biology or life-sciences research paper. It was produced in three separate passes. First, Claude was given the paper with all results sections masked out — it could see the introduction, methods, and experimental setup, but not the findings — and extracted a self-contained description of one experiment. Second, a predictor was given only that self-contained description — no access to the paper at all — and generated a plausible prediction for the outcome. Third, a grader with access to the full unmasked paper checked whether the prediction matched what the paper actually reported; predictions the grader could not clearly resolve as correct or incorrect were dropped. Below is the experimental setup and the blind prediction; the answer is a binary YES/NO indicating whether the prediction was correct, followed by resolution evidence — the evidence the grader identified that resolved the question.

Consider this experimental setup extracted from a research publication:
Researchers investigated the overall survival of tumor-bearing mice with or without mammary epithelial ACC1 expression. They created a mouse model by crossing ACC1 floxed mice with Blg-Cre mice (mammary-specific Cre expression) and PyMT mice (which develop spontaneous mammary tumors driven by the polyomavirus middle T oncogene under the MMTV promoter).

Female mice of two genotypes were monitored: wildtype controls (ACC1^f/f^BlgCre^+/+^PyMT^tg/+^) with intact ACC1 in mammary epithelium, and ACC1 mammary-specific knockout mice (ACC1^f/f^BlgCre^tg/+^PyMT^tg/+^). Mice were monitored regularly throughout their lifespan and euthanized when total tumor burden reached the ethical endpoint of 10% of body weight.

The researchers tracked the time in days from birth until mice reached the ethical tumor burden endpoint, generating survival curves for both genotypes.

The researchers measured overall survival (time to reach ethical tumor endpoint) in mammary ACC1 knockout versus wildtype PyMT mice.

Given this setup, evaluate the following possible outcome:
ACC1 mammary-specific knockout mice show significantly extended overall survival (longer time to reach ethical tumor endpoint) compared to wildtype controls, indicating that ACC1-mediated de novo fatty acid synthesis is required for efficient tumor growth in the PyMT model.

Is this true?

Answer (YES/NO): YES